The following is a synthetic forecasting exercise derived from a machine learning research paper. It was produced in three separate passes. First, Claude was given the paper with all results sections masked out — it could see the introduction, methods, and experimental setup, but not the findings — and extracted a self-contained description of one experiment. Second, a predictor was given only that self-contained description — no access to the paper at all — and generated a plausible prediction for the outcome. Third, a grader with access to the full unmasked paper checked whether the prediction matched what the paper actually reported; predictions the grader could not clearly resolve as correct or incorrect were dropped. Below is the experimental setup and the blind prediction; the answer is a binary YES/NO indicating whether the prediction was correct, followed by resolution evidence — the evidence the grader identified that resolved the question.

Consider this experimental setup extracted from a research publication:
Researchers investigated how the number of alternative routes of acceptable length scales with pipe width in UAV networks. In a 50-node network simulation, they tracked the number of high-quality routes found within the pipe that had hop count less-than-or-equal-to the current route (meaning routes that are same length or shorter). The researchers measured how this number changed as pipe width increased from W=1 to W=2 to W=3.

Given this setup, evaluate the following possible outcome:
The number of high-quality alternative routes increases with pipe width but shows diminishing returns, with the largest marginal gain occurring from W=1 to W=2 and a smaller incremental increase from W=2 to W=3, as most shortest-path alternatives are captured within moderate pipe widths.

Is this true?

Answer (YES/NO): NO